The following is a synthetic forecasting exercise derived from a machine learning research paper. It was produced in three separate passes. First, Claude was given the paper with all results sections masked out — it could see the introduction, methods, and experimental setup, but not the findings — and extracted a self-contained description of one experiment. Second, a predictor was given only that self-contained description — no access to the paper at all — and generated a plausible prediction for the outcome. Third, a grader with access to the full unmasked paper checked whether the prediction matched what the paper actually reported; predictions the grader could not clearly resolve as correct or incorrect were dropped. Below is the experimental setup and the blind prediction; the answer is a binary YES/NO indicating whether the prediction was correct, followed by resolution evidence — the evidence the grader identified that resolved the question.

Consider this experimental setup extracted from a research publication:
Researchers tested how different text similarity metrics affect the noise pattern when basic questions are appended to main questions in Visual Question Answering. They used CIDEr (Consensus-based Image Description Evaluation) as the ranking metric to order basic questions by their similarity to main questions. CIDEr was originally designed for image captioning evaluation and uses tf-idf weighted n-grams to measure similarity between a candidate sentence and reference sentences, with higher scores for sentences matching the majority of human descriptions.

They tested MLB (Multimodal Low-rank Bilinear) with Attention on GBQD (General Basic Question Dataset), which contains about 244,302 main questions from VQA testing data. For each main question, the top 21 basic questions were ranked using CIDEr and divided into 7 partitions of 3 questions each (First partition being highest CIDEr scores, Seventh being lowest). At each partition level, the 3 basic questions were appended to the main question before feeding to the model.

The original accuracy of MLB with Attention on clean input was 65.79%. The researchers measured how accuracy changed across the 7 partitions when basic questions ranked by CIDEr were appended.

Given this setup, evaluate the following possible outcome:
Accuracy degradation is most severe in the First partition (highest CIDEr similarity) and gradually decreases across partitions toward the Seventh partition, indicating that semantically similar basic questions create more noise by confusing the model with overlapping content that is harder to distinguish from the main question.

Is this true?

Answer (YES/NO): NO